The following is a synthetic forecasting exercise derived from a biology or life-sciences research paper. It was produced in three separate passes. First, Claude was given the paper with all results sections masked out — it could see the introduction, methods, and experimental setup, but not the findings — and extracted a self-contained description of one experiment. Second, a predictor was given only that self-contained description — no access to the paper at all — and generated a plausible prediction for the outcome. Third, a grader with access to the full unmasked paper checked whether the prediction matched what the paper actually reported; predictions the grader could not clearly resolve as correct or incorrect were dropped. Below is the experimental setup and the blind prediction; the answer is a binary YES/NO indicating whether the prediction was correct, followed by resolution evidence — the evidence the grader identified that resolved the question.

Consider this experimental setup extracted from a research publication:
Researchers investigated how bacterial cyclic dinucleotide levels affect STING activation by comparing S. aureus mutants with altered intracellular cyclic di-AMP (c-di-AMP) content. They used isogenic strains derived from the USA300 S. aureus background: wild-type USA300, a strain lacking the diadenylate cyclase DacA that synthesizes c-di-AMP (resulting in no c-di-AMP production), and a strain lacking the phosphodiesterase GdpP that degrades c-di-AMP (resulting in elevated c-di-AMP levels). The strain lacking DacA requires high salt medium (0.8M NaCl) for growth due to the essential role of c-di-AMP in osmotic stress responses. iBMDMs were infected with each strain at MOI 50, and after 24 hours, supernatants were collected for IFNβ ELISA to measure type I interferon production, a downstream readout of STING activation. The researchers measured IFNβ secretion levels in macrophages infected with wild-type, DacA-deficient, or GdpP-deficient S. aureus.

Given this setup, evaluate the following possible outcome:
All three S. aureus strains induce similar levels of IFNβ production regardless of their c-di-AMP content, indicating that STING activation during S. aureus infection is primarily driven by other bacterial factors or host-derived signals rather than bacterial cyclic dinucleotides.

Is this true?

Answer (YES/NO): NO